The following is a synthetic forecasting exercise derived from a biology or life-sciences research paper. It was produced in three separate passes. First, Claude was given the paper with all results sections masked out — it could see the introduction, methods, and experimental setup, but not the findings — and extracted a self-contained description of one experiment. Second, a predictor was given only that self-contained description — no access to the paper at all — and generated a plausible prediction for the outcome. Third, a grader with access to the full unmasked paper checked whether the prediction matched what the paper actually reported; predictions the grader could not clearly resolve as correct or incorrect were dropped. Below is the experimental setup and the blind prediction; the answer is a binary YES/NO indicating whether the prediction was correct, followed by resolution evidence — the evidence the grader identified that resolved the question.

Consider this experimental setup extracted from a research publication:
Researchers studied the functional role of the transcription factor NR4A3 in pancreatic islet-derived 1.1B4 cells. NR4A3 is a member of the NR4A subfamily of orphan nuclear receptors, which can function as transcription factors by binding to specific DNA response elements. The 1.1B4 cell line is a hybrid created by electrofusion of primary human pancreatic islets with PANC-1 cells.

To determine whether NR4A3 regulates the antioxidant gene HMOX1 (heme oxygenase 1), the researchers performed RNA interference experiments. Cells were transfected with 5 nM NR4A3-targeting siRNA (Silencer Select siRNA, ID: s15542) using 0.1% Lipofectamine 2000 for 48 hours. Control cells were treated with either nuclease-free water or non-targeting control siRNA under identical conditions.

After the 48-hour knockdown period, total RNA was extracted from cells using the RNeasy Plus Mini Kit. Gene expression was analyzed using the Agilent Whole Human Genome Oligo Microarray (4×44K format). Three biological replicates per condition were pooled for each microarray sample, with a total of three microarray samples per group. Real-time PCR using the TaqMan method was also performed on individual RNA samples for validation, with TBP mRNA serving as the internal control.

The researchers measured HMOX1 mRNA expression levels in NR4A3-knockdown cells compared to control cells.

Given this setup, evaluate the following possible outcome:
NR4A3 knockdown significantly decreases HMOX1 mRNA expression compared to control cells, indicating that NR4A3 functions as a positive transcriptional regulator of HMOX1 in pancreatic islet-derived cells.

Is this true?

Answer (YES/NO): YES